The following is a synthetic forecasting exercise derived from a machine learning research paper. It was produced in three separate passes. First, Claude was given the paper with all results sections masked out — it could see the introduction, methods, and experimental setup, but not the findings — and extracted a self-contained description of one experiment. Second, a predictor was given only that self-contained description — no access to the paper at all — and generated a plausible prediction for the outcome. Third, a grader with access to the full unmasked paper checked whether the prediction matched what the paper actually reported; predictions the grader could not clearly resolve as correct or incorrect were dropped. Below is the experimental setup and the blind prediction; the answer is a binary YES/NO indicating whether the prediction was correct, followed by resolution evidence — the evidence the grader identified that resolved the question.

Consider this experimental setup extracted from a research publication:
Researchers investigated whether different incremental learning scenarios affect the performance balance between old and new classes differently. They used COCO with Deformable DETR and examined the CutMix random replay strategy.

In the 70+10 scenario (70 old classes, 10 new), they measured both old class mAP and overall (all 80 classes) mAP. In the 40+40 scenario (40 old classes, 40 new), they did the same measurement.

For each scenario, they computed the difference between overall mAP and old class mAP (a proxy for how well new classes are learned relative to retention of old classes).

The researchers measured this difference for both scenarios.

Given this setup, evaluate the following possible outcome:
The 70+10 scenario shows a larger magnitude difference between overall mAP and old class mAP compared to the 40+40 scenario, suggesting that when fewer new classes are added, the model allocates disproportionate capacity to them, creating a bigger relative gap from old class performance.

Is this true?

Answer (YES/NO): NO